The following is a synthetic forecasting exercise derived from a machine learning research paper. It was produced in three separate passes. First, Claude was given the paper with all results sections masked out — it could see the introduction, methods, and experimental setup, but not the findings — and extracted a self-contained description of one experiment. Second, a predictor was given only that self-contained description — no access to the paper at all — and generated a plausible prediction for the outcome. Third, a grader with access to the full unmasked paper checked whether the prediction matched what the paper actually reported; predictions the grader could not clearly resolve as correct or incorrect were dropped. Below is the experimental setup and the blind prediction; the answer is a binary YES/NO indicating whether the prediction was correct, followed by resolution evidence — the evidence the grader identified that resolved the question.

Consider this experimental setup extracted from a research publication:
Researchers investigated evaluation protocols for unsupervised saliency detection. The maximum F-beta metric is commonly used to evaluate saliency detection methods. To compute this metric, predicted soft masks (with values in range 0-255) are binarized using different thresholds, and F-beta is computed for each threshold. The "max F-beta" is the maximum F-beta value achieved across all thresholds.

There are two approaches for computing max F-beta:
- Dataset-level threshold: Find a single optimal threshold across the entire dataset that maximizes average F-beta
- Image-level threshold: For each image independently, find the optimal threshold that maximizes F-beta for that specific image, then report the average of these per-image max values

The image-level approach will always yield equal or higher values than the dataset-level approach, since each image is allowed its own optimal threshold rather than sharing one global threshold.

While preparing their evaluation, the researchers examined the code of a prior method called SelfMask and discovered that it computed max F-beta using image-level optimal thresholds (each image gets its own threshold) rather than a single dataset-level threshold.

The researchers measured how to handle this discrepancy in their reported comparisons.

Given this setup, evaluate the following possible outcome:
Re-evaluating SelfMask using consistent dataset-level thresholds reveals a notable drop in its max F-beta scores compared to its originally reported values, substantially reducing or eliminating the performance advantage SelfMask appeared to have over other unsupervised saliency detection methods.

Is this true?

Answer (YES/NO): NO